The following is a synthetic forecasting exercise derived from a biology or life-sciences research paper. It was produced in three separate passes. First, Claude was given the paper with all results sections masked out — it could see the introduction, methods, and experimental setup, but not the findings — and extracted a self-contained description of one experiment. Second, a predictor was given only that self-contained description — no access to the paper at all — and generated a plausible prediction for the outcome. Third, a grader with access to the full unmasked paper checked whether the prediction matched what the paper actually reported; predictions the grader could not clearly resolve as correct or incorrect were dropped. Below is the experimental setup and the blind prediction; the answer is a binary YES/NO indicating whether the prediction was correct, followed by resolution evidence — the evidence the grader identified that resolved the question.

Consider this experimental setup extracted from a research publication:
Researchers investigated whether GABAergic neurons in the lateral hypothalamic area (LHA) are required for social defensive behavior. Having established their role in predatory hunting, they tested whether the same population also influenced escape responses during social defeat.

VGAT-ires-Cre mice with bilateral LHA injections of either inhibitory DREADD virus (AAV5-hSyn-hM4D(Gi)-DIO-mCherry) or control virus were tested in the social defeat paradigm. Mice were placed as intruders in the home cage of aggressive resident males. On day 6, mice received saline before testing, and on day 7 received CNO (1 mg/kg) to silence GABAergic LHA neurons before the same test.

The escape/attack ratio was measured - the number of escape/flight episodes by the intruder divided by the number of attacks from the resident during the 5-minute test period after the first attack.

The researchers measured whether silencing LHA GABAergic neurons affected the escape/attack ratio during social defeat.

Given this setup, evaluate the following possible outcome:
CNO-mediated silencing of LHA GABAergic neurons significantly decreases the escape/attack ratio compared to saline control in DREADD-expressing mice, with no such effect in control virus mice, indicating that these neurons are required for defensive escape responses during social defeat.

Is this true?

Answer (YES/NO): NO